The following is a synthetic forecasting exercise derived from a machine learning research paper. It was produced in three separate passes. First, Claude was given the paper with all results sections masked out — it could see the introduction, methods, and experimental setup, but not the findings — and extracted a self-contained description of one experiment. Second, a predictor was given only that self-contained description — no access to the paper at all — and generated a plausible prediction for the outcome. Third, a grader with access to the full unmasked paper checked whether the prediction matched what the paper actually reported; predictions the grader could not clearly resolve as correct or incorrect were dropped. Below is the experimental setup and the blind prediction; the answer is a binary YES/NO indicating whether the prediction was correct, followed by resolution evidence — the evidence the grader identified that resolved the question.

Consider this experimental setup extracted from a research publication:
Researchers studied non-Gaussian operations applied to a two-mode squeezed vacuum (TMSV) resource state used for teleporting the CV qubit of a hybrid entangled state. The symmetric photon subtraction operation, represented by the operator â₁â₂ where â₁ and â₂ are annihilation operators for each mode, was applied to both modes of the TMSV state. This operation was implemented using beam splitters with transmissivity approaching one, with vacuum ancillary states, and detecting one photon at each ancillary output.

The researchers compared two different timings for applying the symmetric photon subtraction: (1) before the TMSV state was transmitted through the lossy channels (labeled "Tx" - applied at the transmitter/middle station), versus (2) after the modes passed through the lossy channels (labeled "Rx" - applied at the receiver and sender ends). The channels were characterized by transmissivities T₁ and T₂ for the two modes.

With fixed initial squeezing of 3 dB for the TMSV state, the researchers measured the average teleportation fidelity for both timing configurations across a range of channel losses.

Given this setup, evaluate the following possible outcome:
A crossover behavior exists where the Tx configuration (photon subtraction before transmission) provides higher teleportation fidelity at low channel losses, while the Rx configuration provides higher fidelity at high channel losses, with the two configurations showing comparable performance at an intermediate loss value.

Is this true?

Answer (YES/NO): NO